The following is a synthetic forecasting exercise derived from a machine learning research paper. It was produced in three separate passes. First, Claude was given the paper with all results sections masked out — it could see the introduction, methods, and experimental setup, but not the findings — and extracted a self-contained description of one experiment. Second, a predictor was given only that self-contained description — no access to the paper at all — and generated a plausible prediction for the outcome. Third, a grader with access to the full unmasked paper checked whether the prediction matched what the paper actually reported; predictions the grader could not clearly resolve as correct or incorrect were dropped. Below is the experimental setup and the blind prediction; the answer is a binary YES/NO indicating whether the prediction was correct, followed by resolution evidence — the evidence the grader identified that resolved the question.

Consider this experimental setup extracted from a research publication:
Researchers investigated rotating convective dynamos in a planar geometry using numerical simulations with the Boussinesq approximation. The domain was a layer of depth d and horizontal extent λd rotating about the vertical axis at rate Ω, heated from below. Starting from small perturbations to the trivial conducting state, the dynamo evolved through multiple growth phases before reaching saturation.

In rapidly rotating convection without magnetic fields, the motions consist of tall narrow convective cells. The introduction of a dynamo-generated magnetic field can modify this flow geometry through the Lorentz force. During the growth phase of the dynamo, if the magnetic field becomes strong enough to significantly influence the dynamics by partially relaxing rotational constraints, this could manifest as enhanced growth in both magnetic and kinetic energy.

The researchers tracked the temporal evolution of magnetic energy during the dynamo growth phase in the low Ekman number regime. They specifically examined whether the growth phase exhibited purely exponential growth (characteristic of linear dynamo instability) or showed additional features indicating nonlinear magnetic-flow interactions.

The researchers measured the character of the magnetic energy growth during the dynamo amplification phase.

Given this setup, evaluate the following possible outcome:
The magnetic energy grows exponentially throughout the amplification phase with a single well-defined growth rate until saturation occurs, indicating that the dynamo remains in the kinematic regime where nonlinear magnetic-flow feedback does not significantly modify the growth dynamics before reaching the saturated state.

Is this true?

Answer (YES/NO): NO